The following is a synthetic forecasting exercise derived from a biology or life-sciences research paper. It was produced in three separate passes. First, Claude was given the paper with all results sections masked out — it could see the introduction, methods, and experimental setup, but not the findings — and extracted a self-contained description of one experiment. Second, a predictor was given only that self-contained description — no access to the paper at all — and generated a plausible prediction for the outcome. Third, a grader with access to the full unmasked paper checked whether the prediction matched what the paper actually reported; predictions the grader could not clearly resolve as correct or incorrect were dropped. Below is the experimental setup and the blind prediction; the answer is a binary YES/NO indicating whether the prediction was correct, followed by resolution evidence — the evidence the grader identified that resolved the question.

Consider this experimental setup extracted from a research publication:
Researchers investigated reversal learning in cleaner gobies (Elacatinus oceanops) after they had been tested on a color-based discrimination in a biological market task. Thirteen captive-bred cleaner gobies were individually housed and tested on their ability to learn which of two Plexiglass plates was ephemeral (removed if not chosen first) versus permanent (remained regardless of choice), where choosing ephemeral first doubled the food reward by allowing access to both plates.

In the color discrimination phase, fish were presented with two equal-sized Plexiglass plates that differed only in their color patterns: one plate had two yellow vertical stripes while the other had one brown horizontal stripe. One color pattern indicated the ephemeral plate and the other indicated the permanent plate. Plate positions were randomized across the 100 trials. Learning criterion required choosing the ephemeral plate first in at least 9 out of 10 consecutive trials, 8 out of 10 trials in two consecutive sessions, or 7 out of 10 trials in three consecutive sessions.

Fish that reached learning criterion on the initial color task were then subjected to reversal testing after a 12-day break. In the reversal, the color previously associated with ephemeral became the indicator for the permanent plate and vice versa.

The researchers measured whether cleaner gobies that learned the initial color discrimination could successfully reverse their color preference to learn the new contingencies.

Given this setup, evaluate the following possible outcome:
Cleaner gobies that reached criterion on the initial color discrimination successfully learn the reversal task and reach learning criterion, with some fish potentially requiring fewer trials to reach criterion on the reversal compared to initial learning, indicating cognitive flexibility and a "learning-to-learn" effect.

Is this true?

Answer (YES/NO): NO